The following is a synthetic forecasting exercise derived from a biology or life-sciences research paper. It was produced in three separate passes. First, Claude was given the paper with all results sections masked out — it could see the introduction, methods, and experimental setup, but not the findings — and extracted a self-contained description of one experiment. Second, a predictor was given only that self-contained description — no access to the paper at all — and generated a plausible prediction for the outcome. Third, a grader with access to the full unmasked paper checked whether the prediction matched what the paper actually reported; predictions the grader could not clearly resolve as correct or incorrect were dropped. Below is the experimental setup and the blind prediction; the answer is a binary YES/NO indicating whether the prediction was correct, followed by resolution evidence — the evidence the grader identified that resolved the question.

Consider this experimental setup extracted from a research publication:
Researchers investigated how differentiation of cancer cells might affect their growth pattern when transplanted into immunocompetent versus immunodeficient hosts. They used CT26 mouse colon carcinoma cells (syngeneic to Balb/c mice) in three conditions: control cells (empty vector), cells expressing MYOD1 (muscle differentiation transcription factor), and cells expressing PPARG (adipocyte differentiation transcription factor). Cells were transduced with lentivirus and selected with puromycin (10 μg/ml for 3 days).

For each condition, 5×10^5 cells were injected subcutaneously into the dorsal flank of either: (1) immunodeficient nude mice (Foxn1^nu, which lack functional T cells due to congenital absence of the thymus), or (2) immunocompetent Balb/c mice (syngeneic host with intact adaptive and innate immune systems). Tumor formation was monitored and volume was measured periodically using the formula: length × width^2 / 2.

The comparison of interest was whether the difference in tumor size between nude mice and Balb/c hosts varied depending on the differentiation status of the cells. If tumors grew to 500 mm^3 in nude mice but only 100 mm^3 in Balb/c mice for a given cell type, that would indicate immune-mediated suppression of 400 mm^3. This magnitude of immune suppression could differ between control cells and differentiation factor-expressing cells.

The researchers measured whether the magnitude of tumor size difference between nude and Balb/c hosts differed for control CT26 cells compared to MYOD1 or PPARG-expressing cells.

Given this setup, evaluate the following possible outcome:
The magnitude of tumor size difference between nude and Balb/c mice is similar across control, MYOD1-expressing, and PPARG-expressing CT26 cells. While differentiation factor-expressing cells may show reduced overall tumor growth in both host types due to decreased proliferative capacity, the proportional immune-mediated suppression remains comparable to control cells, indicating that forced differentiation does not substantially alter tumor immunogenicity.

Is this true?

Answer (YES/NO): NO